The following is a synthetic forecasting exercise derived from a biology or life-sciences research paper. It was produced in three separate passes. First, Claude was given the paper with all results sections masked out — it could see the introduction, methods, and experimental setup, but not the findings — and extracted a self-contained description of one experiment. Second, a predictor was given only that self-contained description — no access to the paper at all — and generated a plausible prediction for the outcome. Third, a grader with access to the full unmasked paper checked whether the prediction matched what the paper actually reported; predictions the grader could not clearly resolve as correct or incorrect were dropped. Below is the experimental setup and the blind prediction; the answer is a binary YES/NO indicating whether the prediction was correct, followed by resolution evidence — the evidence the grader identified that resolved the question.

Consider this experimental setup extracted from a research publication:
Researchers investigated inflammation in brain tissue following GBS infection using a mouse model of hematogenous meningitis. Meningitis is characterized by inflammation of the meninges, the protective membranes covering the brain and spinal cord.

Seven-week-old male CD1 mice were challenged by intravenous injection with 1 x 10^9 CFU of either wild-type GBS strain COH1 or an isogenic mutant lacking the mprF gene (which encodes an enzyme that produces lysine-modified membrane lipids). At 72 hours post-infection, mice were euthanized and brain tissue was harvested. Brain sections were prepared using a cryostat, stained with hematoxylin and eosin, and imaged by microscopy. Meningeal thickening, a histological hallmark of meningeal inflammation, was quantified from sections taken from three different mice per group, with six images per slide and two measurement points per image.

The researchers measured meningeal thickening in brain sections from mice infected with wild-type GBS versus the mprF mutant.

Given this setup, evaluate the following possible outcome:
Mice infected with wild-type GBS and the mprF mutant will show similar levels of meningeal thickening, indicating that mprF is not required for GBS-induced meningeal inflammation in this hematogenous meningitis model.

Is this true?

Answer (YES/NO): NO